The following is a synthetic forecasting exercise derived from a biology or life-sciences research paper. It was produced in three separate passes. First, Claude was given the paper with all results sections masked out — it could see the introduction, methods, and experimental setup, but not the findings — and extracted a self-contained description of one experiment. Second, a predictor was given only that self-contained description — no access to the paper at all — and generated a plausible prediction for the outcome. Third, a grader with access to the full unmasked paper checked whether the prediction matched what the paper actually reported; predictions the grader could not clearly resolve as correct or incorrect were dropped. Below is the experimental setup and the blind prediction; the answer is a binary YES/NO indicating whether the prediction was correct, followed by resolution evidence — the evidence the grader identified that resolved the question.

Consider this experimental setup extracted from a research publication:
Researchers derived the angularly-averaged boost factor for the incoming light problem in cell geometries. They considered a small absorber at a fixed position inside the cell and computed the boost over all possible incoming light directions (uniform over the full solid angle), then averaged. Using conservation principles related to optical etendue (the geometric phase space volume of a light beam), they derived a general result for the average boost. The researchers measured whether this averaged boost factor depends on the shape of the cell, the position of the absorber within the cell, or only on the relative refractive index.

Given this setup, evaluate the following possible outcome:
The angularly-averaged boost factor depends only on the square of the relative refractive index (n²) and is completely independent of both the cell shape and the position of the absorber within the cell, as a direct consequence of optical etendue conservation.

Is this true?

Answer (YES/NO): YES